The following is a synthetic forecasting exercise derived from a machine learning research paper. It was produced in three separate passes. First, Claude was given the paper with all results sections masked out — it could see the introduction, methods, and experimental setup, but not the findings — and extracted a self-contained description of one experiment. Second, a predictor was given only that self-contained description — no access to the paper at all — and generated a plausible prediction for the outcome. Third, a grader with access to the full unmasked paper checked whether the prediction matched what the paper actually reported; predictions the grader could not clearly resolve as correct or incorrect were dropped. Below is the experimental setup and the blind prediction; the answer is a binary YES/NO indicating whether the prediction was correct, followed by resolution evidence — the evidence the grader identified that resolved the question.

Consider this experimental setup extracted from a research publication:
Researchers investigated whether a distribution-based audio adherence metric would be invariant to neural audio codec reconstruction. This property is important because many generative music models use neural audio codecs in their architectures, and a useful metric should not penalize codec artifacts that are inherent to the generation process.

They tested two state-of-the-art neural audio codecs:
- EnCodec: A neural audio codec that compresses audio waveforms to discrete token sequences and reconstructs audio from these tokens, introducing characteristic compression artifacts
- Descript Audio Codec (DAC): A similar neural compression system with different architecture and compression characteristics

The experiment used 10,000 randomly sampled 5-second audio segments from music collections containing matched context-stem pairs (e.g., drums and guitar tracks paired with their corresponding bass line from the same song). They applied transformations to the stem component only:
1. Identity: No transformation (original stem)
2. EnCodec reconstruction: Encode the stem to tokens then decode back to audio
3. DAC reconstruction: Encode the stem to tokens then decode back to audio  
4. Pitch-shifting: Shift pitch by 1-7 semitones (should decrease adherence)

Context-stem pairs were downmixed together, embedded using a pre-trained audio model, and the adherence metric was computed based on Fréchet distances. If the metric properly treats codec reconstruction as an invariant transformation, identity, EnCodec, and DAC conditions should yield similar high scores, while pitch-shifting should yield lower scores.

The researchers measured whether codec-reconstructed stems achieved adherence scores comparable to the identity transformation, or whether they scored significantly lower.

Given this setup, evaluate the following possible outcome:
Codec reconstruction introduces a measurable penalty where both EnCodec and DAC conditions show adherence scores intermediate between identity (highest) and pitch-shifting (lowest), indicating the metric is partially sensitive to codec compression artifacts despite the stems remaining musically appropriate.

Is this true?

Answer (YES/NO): NO